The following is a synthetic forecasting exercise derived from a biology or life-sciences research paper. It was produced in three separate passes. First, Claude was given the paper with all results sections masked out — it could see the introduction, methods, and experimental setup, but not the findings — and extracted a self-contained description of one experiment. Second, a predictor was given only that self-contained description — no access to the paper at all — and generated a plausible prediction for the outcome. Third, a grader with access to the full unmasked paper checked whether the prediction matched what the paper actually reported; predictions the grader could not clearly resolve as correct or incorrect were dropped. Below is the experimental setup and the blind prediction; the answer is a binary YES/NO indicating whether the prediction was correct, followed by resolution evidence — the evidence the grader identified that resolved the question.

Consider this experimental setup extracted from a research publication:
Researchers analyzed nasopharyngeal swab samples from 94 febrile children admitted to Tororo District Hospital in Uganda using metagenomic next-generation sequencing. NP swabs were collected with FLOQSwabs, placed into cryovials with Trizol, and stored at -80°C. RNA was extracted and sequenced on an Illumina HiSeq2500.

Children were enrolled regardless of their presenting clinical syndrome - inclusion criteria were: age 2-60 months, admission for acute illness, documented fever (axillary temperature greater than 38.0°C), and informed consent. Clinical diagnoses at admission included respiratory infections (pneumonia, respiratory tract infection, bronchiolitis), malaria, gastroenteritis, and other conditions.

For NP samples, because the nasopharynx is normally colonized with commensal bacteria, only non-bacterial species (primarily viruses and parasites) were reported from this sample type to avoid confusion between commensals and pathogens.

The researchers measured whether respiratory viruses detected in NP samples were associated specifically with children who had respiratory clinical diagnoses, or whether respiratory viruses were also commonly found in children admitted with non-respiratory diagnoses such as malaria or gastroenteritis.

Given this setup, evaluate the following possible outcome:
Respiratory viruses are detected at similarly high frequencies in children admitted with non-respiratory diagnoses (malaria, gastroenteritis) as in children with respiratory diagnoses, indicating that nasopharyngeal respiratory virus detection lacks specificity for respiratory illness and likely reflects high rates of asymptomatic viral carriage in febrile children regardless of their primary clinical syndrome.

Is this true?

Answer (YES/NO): YES